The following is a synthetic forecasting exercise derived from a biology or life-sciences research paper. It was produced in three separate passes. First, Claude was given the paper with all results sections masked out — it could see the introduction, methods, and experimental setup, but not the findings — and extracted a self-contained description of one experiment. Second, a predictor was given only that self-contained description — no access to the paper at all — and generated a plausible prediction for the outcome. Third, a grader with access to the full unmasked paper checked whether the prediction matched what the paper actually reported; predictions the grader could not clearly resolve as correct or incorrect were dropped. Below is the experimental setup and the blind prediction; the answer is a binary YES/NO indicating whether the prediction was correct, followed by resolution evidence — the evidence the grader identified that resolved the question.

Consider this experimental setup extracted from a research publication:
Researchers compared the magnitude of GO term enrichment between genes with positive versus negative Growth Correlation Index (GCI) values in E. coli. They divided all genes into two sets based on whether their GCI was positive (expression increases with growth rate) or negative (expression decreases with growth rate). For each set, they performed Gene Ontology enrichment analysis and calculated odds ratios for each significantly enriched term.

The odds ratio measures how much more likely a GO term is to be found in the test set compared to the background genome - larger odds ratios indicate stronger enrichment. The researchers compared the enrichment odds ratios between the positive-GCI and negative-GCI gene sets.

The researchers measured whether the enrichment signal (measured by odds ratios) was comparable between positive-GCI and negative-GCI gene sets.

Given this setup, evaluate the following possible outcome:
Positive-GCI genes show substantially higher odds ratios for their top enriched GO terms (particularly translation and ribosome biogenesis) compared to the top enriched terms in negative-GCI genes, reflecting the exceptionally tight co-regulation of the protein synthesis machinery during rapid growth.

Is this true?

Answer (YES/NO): YES